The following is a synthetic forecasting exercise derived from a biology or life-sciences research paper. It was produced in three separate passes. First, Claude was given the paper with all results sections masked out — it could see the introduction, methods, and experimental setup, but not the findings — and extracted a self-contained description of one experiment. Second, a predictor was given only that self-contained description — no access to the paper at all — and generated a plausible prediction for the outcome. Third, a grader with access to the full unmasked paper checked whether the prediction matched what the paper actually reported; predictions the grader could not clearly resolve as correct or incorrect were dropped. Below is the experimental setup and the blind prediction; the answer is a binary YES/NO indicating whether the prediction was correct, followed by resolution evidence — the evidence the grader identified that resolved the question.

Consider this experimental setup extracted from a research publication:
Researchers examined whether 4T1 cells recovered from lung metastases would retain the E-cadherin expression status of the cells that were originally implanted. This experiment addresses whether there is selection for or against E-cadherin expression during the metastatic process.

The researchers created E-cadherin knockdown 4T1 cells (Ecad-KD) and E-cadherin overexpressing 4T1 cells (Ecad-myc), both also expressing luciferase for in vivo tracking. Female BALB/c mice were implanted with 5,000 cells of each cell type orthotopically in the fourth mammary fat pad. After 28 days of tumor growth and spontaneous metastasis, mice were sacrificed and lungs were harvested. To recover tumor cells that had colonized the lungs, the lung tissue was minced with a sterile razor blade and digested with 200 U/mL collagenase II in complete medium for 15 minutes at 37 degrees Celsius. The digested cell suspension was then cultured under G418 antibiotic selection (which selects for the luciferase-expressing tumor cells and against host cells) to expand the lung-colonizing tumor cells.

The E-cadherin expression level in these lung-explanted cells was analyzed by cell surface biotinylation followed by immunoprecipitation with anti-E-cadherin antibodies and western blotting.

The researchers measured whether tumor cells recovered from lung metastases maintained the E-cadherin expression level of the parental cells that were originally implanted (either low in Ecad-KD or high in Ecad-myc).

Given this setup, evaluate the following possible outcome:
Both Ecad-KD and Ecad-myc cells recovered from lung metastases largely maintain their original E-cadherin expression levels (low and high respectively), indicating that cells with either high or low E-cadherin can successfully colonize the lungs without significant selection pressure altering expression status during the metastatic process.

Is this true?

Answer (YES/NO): NO